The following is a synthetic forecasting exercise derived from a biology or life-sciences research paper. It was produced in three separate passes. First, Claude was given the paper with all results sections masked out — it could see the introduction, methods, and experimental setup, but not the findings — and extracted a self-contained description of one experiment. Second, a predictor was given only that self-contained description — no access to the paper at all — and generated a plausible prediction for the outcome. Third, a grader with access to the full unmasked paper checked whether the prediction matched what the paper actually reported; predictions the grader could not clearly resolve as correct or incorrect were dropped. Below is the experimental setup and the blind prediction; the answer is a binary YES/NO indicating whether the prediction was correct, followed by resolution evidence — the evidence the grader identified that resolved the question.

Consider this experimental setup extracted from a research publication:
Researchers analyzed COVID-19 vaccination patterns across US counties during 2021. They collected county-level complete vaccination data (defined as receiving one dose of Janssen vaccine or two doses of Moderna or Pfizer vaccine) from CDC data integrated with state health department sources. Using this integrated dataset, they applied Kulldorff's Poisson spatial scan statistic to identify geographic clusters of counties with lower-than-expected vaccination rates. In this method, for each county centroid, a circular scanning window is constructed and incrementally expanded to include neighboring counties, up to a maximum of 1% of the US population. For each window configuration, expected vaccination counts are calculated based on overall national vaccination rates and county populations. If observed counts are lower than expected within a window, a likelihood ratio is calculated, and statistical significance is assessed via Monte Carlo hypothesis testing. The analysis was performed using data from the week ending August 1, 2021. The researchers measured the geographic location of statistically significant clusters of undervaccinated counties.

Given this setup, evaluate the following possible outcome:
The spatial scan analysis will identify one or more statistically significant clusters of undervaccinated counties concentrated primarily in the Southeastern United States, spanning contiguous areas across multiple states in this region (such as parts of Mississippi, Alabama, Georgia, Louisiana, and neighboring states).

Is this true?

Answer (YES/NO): YES